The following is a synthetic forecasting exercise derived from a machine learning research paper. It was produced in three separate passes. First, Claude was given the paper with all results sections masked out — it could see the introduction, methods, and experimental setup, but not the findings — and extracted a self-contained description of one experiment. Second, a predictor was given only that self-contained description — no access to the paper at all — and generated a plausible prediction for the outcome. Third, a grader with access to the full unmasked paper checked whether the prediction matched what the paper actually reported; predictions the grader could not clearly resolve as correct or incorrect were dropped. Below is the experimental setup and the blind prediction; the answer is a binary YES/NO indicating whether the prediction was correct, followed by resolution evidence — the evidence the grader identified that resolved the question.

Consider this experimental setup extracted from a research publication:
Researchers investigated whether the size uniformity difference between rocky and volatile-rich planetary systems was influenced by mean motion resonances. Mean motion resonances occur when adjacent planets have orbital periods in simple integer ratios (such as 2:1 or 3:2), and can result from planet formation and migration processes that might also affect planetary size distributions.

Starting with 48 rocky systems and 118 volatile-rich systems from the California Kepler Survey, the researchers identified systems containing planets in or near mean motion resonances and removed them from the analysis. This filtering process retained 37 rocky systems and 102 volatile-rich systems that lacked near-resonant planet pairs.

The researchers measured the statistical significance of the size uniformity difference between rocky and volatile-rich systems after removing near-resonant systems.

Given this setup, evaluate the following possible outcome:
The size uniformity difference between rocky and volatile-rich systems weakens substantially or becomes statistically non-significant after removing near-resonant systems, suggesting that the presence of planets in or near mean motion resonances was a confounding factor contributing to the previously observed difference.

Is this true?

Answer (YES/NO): NO